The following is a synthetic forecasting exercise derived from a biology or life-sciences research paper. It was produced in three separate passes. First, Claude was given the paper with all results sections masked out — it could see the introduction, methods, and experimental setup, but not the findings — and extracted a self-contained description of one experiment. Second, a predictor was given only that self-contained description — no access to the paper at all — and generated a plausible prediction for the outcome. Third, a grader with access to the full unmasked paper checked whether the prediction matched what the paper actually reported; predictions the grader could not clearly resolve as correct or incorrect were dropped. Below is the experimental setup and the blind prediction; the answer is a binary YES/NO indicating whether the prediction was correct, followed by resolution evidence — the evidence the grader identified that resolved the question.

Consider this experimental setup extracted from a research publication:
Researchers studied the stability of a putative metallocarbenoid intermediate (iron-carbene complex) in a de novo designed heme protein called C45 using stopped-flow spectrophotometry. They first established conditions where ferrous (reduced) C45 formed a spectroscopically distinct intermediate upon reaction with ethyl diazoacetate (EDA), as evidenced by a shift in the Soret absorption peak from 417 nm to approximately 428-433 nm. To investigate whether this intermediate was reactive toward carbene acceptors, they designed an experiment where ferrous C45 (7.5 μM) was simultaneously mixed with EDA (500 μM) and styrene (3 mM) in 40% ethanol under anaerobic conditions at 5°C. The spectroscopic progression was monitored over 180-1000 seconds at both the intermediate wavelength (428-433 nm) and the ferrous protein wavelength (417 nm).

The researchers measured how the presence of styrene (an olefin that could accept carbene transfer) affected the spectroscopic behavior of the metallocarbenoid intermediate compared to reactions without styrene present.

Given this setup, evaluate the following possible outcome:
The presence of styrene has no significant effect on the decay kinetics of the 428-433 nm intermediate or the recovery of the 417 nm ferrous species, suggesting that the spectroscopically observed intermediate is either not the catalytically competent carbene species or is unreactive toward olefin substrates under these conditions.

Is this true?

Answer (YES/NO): NO